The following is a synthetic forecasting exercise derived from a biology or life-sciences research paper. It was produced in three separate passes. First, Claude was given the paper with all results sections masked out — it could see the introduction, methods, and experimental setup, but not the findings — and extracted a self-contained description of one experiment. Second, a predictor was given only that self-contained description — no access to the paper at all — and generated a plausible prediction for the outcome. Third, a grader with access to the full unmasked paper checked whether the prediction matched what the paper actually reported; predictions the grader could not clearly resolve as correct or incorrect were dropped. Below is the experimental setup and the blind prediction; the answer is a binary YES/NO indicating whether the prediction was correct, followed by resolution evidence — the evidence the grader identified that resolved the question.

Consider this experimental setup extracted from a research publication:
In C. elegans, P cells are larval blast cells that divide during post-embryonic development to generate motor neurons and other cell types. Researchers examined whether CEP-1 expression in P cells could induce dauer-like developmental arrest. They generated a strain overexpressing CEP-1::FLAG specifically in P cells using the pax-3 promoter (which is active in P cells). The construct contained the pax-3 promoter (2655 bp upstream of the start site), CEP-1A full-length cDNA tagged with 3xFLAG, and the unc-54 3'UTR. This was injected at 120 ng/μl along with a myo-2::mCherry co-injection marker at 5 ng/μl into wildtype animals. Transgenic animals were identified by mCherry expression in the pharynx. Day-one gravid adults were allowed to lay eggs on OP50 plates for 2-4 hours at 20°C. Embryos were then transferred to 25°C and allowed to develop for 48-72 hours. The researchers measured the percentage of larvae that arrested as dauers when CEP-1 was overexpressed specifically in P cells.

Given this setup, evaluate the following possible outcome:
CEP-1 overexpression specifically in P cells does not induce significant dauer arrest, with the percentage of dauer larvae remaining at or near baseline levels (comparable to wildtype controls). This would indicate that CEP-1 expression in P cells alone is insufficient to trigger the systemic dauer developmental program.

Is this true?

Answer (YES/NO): YES